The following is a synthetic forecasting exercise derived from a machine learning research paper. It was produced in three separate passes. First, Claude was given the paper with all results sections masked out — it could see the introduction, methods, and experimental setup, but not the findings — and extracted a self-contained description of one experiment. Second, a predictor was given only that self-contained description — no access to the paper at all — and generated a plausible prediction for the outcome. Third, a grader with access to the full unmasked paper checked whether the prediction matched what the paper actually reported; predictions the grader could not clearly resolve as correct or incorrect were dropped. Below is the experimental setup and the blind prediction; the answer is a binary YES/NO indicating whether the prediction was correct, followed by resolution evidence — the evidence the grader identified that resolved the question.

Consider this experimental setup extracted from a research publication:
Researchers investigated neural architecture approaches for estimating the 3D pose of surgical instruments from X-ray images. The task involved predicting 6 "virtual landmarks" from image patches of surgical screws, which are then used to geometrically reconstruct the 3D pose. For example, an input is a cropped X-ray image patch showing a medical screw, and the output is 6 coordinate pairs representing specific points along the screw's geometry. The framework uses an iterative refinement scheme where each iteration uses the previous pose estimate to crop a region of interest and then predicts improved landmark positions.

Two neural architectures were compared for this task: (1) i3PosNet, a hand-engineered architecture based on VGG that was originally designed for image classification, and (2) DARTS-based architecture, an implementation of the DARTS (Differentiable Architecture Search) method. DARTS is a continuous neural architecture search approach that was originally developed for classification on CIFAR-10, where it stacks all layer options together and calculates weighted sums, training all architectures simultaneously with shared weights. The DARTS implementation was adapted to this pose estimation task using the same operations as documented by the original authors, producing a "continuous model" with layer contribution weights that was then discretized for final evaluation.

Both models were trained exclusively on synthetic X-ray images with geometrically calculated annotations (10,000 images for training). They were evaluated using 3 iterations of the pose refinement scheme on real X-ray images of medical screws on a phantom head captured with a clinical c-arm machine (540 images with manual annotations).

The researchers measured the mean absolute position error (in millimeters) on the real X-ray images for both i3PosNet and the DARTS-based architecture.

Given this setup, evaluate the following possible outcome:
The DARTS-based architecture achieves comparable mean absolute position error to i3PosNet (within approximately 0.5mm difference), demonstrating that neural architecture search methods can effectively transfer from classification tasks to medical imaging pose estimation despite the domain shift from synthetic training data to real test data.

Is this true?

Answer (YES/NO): NO